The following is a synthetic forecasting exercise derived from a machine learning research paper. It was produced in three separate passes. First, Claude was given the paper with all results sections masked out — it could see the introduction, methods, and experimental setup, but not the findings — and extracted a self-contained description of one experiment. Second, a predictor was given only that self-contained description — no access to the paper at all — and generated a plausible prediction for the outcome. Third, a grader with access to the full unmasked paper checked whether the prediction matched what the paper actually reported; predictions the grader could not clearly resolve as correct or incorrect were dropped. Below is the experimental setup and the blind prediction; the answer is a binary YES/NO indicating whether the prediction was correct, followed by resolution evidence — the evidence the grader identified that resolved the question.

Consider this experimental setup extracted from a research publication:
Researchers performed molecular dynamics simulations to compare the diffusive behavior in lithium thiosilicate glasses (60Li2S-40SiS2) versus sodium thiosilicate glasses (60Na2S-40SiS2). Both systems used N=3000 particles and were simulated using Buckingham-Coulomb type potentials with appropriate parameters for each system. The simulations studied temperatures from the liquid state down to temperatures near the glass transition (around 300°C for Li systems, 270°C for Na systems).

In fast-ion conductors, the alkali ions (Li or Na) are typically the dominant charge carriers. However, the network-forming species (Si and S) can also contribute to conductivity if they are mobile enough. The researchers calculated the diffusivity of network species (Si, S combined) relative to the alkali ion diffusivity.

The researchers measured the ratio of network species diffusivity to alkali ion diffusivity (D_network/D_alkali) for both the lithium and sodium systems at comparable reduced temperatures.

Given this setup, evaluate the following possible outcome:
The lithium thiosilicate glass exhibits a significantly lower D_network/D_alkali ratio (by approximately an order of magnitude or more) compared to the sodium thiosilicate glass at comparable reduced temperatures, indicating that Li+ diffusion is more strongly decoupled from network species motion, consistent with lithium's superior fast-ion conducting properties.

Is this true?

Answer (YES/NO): YES